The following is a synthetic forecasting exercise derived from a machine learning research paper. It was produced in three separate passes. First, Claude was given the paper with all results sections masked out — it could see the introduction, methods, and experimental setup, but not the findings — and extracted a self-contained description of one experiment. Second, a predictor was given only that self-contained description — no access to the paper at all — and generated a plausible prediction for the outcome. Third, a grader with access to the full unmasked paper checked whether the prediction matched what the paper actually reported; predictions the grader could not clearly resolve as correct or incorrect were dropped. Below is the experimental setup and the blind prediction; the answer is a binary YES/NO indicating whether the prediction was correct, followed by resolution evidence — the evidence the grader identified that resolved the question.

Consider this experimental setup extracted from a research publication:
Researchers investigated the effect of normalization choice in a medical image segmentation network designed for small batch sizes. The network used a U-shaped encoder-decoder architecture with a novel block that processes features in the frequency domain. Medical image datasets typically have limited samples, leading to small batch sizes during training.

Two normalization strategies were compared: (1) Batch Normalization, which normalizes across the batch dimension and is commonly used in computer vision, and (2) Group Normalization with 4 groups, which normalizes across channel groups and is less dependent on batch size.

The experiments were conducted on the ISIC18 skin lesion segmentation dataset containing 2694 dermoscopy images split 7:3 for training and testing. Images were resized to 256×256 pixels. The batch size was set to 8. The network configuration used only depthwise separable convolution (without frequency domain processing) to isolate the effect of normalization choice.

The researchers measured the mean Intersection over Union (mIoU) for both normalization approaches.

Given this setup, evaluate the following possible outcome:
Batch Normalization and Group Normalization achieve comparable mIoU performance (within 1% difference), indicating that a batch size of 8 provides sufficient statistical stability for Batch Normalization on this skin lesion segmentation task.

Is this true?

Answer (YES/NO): YES